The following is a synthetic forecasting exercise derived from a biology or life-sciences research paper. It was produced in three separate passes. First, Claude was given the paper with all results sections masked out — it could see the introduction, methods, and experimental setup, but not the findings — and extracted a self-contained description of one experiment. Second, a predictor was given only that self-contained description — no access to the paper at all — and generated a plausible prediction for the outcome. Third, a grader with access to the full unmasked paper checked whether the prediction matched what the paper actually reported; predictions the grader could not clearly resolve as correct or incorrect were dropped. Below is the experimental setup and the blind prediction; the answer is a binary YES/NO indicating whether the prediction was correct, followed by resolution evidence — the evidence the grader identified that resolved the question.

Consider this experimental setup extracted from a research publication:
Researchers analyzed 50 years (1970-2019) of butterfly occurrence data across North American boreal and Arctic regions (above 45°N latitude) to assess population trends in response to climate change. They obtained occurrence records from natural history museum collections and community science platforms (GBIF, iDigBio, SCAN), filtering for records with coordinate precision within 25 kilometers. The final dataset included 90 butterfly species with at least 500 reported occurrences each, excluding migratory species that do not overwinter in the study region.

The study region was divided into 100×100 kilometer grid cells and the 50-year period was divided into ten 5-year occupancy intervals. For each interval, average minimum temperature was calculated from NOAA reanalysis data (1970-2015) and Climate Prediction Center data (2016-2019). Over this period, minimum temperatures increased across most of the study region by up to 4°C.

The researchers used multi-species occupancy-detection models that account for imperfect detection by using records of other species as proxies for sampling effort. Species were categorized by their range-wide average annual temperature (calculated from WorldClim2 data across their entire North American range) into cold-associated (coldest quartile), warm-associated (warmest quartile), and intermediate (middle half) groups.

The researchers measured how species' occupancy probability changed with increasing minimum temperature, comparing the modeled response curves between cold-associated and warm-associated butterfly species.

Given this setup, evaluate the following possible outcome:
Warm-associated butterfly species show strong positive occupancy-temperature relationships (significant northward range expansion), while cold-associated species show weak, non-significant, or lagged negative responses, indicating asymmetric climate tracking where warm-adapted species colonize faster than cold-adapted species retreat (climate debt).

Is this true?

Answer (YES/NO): NO